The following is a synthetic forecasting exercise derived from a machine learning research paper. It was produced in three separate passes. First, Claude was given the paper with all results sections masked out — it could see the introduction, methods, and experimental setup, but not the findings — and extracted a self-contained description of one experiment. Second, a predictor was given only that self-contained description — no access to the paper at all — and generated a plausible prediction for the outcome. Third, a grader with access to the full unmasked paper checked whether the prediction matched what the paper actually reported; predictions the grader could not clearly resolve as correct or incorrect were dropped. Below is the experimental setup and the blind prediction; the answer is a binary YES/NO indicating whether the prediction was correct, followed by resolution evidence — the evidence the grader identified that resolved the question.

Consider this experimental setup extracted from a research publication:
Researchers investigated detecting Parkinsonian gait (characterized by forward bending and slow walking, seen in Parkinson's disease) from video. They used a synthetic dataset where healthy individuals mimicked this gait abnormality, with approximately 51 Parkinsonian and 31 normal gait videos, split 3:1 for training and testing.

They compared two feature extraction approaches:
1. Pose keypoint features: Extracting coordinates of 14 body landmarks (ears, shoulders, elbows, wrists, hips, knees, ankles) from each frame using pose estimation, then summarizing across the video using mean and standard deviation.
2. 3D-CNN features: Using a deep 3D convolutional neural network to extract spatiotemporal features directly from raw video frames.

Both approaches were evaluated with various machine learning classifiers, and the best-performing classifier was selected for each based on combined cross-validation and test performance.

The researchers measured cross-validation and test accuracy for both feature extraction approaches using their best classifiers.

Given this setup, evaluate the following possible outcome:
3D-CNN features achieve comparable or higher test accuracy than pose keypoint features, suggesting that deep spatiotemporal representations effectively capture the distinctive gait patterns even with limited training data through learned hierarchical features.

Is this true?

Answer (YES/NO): NO